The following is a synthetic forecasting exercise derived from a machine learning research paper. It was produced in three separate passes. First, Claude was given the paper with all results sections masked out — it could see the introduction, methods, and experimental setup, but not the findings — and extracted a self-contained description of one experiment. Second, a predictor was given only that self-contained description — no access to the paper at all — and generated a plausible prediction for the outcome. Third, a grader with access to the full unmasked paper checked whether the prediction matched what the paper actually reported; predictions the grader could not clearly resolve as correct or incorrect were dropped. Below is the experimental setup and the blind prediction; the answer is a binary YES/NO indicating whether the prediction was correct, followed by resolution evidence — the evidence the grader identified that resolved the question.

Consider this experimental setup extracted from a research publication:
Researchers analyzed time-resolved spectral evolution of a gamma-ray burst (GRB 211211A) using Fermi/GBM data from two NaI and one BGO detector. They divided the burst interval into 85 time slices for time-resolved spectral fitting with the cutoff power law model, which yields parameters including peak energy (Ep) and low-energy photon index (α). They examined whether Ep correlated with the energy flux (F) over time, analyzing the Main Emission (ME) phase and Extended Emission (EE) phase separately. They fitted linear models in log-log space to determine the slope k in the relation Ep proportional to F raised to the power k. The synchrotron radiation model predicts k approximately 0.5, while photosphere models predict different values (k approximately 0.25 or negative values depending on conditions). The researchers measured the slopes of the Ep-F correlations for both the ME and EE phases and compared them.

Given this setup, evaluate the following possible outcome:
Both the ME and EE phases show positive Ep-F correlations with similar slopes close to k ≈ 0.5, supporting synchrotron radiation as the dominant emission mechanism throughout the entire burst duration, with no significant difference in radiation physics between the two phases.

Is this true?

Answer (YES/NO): YES